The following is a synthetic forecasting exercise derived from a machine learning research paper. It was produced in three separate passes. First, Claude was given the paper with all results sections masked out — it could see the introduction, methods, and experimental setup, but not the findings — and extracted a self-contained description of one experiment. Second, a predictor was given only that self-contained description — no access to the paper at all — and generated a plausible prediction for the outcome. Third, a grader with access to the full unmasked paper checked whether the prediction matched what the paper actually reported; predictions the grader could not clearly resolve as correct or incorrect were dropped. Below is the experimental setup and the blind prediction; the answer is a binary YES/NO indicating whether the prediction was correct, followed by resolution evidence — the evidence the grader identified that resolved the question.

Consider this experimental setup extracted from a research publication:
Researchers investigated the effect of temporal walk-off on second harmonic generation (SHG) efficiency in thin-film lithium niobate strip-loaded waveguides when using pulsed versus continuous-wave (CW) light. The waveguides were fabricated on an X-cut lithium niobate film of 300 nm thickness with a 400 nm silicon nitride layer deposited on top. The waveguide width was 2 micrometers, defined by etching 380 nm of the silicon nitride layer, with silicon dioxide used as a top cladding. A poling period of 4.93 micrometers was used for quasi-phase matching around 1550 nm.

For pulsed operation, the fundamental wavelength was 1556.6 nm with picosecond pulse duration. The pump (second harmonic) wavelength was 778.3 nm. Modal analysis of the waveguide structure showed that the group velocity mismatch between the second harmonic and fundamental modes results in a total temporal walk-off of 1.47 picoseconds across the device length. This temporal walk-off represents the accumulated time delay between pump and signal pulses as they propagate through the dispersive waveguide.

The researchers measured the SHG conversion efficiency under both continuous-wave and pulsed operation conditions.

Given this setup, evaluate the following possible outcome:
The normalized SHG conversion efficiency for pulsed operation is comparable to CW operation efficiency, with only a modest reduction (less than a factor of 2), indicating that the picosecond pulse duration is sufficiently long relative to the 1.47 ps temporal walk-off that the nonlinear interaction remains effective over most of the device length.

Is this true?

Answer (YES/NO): YES